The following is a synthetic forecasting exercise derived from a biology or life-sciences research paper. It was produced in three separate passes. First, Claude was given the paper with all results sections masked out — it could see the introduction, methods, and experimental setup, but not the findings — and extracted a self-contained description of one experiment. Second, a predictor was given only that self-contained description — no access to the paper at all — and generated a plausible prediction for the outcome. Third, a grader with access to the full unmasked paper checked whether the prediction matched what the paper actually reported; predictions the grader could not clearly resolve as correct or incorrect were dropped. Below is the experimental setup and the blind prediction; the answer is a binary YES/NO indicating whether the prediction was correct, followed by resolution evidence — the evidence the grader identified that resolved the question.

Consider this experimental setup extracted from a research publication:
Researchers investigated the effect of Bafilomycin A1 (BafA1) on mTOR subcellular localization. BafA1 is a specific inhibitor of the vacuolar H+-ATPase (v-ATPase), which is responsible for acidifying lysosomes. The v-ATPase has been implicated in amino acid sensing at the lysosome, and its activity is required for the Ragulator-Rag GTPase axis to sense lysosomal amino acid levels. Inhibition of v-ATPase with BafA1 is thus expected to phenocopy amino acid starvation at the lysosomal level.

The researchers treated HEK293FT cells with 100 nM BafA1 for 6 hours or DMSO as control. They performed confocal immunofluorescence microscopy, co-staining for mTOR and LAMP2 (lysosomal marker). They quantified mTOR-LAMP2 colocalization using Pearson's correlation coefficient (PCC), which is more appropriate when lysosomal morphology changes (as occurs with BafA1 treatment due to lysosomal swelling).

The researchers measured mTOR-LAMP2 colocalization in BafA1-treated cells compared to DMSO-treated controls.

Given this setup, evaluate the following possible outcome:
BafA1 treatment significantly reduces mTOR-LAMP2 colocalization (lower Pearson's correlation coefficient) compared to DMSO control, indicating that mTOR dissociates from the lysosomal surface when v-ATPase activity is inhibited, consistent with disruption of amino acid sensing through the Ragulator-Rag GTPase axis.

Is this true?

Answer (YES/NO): YES